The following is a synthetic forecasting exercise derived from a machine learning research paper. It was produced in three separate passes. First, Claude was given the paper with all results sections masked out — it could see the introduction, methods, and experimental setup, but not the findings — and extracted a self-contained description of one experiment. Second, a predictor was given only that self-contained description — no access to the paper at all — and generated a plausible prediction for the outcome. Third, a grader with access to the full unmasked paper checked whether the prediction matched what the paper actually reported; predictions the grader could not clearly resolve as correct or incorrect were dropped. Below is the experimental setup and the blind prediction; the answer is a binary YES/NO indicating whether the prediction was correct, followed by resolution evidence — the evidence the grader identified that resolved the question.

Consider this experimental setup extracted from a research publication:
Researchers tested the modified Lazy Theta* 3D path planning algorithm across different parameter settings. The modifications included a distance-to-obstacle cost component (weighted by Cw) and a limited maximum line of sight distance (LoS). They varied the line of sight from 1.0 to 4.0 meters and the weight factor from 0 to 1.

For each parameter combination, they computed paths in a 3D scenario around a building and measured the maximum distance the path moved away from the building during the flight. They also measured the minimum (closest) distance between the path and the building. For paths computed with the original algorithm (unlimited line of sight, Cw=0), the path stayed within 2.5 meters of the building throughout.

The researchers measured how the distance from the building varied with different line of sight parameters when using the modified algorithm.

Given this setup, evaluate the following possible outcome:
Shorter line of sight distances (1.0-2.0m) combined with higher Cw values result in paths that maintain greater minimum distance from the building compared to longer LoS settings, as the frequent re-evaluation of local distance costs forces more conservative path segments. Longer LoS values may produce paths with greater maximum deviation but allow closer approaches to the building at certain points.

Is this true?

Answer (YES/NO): NO